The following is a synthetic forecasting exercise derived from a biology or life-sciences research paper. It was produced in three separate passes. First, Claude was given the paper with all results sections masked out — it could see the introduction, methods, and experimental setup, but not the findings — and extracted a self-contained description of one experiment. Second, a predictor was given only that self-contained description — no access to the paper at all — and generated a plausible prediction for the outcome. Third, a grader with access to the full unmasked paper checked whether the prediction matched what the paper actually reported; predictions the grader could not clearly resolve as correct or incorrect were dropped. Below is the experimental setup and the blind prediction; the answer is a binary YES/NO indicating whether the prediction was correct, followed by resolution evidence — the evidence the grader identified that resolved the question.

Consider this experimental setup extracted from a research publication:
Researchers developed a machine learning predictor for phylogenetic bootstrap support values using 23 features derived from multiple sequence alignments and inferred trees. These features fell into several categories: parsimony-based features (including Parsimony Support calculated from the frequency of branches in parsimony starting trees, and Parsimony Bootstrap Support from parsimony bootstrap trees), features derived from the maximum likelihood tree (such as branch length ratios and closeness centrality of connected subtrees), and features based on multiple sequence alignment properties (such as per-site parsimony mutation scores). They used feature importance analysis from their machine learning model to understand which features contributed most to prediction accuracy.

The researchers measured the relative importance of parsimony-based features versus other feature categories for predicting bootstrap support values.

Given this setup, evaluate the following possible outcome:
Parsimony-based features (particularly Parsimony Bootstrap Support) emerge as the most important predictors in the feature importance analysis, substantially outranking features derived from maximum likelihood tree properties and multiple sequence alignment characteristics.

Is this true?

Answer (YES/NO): YES